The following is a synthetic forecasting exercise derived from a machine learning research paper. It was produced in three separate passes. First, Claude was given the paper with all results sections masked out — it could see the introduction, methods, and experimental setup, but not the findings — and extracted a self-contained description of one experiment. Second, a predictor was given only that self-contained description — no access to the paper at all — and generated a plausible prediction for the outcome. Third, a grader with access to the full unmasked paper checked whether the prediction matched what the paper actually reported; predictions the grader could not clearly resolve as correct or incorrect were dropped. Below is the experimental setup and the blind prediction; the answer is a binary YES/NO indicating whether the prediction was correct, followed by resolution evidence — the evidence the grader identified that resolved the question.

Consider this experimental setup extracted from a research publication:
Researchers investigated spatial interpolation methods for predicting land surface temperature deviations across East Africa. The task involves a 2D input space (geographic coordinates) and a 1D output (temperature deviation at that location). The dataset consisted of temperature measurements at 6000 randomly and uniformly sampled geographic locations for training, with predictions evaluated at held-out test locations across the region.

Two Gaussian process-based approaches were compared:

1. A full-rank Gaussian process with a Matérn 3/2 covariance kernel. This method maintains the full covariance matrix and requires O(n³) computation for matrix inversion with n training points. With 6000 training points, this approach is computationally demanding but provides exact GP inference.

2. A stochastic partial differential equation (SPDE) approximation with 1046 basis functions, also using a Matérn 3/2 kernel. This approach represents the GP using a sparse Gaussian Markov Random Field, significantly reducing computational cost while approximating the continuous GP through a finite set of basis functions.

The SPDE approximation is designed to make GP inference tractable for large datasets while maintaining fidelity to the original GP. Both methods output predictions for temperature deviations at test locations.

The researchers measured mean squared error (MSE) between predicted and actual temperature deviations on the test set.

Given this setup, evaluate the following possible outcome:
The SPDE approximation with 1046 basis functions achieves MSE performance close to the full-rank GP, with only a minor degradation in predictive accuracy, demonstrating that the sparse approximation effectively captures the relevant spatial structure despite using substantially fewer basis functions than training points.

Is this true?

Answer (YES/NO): NO